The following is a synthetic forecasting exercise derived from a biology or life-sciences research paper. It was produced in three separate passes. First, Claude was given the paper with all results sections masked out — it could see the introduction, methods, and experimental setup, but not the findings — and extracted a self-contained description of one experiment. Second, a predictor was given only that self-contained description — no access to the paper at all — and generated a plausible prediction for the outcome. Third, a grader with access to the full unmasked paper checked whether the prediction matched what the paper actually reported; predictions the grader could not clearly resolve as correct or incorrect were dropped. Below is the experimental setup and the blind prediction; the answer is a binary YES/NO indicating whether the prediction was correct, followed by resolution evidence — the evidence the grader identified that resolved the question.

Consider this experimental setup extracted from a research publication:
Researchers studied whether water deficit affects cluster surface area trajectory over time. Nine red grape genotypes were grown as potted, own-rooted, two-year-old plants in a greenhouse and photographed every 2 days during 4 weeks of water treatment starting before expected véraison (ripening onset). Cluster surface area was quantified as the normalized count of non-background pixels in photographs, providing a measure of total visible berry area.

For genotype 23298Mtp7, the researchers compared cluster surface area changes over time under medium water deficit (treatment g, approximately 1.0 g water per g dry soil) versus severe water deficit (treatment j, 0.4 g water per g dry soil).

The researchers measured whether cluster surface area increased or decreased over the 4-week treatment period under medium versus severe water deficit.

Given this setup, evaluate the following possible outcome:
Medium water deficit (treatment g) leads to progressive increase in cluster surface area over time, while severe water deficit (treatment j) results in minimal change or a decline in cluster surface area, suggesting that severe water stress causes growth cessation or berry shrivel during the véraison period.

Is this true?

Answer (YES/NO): YES